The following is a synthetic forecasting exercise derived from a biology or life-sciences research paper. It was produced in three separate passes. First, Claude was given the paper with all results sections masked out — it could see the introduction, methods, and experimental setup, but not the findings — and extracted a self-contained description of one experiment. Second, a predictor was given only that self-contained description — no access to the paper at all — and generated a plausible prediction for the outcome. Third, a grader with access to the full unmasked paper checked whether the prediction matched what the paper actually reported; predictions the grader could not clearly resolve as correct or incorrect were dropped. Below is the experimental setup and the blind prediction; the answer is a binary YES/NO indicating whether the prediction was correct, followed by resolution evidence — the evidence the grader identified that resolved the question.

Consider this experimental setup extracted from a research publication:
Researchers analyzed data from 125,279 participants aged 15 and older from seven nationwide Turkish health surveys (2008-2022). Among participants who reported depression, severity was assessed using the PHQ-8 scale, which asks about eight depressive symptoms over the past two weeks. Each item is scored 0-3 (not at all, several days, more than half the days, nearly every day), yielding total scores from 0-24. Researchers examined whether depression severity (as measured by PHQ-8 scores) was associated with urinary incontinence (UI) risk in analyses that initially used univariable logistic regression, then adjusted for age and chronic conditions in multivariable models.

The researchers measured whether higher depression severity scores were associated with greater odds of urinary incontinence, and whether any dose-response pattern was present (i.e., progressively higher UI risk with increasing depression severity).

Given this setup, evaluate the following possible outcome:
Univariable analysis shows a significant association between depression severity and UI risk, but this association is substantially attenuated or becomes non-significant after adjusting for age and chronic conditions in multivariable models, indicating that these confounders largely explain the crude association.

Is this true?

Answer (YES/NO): NO